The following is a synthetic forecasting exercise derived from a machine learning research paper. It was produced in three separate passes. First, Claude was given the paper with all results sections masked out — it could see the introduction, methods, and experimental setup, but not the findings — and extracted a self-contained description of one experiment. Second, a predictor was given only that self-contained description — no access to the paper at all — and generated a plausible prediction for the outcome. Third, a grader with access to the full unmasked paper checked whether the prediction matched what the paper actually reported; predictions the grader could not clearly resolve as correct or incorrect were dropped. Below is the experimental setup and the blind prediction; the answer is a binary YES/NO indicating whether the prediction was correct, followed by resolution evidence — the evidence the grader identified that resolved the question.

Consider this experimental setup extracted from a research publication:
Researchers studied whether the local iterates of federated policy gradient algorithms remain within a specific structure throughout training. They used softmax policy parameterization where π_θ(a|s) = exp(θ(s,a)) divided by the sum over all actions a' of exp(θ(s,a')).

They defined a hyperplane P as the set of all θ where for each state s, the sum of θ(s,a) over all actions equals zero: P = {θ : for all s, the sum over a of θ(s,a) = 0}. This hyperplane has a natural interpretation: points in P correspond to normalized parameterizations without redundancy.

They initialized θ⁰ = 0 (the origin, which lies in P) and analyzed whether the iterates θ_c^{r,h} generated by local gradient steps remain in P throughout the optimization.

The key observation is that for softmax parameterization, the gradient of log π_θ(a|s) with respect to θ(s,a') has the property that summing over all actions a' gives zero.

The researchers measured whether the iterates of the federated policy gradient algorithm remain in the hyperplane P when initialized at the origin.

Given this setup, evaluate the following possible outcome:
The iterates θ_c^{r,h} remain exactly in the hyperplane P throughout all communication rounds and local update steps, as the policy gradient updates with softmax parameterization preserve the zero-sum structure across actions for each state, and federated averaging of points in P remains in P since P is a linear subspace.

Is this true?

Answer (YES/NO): YES